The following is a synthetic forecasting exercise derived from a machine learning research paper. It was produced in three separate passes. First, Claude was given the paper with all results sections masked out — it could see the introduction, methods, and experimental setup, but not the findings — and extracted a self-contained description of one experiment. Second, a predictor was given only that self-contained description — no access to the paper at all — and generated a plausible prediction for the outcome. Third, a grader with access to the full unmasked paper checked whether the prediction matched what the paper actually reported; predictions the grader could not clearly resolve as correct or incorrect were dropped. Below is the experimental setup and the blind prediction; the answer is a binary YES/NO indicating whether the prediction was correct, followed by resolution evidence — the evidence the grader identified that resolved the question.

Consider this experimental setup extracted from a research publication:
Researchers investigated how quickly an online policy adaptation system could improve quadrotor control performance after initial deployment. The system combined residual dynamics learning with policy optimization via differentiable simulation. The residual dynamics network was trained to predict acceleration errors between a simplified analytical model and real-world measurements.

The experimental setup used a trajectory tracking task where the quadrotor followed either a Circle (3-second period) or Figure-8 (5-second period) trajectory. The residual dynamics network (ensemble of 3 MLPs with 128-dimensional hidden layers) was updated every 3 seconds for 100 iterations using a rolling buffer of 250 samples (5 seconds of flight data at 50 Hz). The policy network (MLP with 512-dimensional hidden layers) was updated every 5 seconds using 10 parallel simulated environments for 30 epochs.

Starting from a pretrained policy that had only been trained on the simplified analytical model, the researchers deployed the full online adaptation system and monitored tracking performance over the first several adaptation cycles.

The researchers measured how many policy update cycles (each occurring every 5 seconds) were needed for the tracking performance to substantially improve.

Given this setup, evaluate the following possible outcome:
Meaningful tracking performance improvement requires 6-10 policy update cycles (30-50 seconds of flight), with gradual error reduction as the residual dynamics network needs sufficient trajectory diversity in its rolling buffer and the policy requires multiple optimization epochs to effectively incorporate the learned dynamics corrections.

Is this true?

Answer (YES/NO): NO